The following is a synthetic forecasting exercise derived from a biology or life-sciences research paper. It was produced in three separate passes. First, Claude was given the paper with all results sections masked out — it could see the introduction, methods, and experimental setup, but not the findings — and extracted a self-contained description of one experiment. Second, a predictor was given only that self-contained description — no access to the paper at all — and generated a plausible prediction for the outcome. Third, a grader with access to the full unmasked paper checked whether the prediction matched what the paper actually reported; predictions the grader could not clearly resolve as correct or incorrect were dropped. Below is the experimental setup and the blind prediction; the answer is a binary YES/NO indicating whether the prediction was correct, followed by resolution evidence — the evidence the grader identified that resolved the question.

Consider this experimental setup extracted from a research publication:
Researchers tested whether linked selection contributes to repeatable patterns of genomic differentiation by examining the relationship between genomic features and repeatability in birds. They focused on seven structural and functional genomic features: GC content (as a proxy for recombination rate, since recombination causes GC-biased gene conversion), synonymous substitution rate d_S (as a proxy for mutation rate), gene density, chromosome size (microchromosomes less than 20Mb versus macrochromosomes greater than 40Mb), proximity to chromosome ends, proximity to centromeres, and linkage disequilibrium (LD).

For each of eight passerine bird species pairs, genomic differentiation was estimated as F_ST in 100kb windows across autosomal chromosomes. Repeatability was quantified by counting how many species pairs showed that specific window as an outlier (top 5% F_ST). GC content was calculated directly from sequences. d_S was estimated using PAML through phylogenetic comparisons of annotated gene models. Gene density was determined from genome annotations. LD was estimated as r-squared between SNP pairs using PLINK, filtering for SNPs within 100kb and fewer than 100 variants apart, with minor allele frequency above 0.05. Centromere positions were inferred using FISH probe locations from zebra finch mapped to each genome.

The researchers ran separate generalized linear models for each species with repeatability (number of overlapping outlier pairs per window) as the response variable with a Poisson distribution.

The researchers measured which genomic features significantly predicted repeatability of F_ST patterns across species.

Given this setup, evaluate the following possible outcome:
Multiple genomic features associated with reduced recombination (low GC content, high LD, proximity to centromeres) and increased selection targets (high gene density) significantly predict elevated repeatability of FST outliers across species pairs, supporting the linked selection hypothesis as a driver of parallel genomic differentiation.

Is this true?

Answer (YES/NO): YES